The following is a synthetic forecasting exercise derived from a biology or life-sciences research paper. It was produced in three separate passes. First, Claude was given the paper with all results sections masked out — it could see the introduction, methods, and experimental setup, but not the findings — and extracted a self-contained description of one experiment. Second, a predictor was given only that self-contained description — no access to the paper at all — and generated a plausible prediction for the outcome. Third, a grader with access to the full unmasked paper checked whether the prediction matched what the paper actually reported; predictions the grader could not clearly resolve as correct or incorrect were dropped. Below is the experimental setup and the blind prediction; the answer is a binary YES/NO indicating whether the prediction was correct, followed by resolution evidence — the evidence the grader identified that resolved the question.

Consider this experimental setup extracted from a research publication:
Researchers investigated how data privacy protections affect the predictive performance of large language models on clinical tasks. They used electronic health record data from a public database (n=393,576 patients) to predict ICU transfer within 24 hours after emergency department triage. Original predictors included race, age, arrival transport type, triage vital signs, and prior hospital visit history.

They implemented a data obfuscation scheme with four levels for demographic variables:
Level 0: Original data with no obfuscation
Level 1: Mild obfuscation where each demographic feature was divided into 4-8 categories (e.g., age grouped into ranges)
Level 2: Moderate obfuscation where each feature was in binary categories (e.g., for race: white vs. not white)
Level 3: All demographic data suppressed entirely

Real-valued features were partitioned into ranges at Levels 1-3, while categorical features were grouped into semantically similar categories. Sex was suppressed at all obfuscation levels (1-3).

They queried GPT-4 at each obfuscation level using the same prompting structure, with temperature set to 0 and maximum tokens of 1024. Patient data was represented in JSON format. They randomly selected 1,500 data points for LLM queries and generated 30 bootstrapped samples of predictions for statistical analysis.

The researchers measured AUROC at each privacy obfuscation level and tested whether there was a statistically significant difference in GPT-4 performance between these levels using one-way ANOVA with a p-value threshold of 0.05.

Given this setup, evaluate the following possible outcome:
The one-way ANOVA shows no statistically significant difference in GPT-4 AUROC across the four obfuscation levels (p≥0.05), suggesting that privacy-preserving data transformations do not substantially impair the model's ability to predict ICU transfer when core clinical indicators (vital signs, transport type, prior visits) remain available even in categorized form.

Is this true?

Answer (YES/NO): NO